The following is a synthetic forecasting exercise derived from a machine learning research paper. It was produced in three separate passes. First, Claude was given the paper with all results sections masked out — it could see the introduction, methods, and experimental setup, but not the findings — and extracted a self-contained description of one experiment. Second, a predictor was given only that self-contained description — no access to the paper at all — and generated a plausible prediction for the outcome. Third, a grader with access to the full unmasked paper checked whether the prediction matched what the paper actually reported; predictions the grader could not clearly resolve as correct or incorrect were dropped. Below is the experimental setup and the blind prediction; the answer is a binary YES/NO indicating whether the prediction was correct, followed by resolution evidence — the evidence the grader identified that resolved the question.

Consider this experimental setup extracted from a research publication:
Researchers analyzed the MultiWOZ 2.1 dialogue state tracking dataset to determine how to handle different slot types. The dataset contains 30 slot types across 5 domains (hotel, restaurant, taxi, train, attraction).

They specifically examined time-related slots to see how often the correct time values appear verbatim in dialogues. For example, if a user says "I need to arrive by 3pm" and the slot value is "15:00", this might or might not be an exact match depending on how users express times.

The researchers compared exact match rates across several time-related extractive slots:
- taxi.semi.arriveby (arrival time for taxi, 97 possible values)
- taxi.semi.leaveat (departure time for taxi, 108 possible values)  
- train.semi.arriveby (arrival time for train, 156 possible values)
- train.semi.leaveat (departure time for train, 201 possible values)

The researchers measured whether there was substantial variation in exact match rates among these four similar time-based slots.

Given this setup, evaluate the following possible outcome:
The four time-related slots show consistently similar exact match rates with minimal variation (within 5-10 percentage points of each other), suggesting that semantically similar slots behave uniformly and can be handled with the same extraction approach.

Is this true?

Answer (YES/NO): NO